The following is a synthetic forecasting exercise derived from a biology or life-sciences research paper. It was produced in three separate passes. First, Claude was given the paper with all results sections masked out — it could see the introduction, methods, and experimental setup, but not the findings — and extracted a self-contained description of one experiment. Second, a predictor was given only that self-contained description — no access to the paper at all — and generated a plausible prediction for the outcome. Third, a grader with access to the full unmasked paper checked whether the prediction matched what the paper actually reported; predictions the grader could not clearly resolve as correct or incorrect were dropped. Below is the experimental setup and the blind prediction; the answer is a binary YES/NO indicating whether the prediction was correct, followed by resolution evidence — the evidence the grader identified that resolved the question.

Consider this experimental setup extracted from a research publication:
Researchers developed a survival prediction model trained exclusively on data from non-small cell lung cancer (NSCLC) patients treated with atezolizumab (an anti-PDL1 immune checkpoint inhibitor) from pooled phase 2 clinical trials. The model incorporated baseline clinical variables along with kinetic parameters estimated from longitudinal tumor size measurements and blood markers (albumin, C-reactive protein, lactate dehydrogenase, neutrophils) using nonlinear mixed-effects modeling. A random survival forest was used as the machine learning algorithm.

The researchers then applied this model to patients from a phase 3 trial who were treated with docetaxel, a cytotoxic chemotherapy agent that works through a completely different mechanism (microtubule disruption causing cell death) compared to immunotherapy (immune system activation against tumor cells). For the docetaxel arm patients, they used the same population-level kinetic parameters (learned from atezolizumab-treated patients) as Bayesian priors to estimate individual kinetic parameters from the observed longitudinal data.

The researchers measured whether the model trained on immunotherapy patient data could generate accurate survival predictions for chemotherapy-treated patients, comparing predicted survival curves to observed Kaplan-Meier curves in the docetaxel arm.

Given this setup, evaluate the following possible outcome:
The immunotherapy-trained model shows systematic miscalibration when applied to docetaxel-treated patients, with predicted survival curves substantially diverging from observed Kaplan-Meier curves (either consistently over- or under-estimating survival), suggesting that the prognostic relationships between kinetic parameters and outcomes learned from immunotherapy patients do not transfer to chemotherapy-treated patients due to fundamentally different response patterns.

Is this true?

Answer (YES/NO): NO